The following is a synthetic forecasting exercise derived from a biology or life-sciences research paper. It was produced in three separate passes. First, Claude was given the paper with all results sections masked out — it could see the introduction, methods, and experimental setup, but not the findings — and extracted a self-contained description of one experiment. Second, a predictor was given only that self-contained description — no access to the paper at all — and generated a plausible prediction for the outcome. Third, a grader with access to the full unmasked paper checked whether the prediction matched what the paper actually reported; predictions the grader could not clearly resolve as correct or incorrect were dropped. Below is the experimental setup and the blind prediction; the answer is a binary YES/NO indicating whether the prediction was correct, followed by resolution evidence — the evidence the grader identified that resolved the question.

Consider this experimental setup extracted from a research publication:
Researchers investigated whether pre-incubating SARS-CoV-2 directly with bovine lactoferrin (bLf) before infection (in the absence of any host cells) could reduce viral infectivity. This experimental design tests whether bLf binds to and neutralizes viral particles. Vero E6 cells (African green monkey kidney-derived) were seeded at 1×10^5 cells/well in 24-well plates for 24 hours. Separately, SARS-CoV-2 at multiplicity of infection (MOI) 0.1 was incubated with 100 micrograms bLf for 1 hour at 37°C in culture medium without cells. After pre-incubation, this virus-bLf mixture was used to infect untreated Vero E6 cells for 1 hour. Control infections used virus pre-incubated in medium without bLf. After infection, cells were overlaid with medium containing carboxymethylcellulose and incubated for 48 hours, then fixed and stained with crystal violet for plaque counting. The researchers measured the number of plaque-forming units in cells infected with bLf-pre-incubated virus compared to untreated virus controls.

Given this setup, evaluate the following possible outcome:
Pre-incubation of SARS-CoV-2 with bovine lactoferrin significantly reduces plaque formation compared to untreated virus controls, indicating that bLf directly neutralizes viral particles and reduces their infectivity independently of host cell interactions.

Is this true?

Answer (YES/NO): YES